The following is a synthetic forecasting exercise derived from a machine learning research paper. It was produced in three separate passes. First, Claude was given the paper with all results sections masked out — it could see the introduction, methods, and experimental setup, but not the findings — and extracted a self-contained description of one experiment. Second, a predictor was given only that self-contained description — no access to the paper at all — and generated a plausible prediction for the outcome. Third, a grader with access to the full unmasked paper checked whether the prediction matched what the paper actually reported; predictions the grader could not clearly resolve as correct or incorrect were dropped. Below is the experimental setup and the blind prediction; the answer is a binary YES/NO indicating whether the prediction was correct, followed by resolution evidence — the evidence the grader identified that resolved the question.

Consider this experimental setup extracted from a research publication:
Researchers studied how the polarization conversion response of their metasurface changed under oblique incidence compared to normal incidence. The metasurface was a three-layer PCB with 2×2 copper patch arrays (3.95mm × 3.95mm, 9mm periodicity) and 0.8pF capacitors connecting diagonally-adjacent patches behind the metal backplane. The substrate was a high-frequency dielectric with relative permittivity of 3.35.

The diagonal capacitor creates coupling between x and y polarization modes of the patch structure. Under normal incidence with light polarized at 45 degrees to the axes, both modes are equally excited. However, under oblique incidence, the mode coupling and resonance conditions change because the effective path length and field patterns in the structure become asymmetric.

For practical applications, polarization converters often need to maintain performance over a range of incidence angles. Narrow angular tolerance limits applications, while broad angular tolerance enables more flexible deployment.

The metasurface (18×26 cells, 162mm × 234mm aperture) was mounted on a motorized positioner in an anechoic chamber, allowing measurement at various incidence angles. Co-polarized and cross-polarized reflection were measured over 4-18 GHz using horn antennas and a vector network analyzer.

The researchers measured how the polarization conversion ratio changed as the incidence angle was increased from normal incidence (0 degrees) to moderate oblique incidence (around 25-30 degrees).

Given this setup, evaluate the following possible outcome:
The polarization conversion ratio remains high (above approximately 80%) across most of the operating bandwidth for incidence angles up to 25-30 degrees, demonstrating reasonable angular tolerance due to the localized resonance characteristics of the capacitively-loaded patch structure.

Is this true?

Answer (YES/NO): NO